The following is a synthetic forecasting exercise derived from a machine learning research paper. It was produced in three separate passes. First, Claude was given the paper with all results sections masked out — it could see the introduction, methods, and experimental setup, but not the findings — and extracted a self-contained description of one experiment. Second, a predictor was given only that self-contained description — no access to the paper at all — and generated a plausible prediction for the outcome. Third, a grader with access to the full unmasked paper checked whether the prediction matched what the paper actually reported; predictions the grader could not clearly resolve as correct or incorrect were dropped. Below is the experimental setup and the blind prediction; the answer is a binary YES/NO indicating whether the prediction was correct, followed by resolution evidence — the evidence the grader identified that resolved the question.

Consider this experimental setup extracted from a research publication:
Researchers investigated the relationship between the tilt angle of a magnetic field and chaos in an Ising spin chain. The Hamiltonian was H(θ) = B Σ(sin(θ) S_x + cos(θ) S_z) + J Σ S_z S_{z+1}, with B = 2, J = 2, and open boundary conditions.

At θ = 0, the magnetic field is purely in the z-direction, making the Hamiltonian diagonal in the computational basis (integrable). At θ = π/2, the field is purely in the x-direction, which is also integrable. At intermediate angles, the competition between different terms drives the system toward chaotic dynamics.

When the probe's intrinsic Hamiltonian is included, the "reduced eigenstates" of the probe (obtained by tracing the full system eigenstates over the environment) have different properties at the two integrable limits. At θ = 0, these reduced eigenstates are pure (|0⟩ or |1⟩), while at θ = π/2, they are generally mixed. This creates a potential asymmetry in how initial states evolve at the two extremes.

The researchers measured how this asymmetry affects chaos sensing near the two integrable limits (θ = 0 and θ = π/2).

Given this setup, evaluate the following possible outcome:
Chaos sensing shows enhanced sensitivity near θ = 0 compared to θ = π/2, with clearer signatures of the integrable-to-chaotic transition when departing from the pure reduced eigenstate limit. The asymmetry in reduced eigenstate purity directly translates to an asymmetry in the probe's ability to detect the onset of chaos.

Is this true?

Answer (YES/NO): YES